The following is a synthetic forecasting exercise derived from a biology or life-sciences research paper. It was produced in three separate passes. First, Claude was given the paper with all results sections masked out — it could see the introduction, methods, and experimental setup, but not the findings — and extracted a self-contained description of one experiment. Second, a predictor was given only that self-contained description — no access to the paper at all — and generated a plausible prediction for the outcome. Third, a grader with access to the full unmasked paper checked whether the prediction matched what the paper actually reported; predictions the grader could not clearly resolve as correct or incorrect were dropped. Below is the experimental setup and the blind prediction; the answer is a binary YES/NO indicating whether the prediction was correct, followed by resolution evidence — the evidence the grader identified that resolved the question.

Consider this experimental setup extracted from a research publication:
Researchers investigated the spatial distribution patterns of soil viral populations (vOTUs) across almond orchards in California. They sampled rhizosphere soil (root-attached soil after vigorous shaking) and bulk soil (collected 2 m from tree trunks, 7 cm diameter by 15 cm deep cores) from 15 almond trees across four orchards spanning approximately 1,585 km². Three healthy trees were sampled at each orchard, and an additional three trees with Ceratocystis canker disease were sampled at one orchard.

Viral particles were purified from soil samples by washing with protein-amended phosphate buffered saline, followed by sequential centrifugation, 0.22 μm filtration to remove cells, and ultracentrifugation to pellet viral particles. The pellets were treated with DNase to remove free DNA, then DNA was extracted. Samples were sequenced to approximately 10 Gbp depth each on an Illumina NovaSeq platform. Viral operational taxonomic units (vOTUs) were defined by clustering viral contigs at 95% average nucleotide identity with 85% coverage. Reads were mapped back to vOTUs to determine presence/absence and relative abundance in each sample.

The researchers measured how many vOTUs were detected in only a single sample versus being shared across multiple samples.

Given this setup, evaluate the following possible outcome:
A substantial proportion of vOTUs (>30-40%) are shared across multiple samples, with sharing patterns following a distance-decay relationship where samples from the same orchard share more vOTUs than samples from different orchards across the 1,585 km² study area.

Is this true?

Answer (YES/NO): YES